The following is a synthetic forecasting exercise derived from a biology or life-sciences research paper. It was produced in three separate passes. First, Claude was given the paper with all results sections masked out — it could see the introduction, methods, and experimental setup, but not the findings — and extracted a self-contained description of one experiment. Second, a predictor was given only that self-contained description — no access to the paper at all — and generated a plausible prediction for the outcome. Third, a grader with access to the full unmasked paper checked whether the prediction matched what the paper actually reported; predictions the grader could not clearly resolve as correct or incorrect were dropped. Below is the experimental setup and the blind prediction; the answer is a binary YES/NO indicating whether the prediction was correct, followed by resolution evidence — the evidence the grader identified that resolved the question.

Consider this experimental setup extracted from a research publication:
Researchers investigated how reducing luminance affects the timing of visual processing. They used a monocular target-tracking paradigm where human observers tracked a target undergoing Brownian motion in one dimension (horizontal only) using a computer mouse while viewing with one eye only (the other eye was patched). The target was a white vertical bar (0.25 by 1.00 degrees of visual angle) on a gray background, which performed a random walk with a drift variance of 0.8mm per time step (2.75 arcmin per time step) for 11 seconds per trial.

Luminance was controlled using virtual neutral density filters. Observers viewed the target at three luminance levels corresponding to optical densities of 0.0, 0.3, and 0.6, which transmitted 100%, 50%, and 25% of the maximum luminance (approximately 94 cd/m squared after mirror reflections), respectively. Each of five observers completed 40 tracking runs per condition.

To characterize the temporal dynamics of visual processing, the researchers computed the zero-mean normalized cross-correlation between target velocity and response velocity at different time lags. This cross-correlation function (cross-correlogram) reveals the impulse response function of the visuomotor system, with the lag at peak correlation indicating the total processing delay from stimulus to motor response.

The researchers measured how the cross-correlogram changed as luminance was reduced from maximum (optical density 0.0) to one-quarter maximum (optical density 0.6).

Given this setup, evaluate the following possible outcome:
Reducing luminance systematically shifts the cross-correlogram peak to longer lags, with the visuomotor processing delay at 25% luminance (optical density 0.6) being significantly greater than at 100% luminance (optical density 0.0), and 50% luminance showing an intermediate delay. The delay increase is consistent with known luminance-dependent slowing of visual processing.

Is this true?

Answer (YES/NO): YES